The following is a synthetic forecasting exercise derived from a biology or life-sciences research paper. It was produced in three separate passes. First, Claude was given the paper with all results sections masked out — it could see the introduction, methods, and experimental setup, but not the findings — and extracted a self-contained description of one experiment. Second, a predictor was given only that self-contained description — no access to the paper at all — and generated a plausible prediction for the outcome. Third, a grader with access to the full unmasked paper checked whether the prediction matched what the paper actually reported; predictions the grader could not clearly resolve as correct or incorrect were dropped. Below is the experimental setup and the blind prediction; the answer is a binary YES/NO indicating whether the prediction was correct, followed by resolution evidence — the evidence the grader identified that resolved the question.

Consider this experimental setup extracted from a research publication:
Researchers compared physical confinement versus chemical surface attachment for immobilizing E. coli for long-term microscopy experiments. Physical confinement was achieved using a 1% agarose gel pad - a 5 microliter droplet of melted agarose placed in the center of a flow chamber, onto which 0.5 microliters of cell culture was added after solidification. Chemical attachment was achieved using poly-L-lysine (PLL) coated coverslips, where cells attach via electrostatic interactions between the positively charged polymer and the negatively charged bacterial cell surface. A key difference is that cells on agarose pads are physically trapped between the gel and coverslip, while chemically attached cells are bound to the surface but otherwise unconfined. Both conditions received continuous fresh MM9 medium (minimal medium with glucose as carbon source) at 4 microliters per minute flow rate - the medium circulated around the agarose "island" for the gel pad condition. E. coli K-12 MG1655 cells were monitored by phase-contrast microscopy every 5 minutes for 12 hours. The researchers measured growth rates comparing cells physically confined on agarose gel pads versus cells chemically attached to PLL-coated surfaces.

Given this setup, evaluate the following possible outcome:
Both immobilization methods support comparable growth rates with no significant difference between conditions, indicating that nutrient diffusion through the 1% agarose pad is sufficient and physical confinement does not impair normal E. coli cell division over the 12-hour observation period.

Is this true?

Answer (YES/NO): YES